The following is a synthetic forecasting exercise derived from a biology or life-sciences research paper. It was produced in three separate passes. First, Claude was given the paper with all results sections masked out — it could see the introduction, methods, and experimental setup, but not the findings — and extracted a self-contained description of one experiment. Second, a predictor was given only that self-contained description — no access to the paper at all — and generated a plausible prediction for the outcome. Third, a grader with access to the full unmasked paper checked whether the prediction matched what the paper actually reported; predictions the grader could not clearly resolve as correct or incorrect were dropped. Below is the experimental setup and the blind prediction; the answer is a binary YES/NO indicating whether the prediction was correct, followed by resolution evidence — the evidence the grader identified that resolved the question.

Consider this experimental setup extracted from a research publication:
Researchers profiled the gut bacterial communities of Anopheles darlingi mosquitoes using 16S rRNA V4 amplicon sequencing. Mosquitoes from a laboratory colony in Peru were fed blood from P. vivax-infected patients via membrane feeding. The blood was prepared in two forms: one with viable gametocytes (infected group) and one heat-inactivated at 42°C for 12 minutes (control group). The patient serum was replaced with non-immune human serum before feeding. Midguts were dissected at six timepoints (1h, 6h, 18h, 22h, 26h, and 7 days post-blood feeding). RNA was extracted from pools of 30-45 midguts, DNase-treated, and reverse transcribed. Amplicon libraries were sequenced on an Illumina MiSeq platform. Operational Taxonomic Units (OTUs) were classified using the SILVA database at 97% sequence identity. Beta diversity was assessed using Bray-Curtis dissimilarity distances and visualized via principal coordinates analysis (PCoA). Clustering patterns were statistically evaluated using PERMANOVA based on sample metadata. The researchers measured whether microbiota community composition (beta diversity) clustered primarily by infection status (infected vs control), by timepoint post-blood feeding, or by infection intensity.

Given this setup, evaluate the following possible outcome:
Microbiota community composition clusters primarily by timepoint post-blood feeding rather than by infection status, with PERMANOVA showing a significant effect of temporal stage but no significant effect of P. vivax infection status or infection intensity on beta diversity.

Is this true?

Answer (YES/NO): NO